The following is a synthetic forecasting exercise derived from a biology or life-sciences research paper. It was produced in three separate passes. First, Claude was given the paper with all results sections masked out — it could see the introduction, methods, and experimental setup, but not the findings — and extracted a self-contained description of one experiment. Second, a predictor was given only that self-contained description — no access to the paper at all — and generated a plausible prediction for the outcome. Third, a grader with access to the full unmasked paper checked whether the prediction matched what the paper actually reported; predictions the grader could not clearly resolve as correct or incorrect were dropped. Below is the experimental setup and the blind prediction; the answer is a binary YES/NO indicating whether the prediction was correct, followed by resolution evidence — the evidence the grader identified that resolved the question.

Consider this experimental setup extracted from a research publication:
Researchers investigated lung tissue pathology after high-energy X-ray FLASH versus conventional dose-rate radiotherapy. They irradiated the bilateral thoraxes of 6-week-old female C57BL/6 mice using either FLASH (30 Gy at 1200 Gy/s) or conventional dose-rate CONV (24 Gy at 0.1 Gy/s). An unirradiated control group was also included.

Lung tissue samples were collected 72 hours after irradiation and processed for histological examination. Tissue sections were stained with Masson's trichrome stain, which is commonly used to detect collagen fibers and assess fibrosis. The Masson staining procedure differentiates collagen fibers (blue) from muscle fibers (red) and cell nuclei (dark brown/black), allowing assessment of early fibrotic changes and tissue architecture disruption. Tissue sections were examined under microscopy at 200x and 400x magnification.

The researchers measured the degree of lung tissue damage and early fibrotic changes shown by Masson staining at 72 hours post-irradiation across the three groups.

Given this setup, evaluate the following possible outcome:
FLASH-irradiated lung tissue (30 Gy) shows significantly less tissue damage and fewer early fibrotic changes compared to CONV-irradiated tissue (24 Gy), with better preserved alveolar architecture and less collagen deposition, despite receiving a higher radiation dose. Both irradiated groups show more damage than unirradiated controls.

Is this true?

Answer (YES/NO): NO